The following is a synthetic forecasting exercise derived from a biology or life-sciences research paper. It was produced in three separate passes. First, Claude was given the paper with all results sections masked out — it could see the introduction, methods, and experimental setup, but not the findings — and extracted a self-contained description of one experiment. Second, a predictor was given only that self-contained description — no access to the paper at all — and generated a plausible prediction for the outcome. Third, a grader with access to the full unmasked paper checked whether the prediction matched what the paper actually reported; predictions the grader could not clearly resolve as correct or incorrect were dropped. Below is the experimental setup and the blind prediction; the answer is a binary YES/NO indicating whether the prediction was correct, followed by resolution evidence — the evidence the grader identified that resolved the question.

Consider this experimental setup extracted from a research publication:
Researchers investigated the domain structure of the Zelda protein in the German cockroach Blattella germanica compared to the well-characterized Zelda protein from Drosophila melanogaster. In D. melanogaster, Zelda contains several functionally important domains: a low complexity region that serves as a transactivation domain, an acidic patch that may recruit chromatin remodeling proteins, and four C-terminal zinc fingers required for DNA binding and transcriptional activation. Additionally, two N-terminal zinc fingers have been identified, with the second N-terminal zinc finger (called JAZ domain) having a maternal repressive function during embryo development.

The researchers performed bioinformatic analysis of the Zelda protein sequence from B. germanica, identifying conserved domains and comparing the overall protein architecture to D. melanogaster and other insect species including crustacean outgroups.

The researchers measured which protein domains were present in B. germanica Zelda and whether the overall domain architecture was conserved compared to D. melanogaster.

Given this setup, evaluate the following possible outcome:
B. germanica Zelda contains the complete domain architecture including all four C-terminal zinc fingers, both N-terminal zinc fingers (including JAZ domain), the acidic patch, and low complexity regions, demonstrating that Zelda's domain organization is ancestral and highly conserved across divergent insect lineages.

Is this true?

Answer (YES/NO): YES